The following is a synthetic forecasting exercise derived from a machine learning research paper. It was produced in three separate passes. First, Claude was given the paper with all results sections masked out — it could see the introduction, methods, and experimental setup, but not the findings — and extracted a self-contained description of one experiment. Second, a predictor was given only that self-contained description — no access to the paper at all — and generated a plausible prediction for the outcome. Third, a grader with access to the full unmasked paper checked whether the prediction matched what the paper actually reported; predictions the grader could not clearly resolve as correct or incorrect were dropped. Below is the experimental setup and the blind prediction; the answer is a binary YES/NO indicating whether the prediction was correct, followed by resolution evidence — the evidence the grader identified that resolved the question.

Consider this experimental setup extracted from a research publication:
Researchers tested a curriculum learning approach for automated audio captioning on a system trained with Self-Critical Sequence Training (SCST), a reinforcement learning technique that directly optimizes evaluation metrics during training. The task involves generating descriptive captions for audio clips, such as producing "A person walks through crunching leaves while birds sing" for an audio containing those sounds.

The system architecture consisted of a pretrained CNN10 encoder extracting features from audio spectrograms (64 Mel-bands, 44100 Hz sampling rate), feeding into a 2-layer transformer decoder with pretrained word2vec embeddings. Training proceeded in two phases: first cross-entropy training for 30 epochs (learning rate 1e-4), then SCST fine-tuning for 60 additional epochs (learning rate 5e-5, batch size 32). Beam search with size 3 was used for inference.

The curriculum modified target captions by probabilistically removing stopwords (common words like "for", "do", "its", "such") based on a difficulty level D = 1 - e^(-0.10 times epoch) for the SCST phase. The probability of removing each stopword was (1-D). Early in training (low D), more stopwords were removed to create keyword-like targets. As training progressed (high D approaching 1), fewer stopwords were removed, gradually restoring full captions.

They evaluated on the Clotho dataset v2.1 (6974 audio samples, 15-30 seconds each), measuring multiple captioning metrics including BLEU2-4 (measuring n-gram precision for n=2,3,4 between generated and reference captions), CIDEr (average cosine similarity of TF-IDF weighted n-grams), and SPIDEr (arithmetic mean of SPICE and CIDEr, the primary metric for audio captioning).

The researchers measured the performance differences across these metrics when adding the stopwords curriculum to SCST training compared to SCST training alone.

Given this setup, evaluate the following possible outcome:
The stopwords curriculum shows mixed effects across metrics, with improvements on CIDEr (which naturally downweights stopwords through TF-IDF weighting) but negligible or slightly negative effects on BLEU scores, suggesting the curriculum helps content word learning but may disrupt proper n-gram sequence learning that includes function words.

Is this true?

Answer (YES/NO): YES